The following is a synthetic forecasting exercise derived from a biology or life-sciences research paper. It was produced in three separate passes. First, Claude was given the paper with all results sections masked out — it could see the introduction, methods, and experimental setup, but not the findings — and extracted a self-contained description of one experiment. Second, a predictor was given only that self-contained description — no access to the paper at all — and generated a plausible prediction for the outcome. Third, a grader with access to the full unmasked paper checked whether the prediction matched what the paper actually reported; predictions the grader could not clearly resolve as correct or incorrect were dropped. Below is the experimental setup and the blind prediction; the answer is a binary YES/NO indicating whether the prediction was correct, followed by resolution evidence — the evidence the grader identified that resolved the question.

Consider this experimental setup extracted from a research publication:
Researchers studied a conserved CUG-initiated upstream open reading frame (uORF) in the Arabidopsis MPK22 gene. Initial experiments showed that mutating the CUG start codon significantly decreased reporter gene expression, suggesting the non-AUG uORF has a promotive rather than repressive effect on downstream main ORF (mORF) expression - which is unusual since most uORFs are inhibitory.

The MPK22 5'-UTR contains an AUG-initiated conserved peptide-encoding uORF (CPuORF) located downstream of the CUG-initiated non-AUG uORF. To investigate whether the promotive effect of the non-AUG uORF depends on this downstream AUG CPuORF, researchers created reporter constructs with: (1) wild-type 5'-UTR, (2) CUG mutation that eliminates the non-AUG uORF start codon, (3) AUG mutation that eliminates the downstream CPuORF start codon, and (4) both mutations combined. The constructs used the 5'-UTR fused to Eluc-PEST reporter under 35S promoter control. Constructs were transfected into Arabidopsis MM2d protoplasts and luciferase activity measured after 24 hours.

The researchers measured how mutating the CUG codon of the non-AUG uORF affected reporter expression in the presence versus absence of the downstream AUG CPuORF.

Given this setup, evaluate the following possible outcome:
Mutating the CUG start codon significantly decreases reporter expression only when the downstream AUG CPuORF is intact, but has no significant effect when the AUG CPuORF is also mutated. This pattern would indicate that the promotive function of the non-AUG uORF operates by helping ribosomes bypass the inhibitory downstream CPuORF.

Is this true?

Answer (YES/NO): YES